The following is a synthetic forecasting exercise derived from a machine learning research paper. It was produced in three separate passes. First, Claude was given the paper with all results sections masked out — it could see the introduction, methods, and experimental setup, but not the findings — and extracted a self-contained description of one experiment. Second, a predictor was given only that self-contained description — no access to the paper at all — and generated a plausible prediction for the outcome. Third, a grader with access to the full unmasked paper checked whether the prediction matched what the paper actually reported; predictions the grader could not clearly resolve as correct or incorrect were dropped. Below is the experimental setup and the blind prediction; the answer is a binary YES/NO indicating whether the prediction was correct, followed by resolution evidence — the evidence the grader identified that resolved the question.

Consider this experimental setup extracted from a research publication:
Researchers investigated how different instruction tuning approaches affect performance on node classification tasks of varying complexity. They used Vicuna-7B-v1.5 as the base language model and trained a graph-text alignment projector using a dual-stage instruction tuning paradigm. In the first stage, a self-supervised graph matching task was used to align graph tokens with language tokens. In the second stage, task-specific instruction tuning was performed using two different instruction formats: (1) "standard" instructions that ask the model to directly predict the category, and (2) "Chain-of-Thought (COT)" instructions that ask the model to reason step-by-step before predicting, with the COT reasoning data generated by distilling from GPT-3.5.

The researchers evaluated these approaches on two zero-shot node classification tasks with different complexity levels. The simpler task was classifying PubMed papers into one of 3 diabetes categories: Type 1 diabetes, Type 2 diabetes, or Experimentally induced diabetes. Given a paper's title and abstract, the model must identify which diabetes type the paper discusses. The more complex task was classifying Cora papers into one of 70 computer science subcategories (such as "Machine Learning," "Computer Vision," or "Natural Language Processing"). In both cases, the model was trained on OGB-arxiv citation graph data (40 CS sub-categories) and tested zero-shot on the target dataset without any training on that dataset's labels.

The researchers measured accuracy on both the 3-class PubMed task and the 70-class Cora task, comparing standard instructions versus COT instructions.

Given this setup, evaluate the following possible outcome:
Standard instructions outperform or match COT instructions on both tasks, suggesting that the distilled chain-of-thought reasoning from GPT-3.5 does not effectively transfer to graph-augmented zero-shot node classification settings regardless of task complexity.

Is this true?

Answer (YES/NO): NO